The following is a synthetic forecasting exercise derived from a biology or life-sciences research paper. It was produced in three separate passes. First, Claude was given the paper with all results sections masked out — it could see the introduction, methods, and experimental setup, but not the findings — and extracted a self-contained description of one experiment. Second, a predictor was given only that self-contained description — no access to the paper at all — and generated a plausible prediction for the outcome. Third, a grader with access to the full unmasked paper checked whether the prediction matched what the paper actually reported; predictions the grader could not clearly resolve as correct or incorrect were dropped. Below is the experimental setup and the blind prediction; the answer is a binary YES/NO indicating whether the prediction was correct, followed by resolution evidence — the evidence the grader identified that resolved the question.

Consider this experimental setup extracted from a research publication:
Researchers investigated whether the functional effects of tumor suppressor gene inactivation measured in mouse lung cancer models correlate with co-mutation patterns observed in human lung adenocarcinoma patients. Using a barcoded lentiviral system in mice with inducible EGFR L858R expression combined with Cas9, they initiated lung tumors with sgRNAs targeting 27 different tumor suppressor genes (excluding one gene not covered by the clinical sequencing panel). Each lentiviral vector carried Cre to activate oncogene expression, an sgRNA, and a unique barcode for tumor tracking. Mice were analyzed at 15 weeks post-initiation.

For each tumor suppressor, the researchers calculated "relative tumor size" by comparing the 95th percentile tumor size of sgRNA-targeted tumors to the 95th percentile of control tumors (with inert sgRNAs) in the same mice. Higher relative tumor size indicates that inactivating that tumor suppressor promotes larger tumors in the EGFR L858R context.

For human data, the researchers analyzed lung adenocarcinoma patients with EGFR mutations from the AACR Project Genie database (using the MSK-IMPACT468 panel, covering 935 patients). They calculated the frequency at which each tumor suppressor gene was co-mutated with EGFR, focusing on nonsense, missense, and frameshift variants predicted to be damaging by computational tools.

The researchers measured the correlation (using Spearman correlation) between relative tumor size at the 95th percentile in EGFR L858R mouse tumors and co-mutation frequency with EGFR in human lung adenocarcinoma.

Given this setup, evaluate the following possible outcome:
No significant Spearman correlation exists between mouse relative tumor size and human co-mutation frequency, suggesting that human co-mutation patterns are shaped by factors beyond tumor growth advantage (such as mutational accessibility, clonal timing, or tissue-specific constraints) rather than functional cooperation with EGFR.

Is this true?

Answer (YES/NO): NO